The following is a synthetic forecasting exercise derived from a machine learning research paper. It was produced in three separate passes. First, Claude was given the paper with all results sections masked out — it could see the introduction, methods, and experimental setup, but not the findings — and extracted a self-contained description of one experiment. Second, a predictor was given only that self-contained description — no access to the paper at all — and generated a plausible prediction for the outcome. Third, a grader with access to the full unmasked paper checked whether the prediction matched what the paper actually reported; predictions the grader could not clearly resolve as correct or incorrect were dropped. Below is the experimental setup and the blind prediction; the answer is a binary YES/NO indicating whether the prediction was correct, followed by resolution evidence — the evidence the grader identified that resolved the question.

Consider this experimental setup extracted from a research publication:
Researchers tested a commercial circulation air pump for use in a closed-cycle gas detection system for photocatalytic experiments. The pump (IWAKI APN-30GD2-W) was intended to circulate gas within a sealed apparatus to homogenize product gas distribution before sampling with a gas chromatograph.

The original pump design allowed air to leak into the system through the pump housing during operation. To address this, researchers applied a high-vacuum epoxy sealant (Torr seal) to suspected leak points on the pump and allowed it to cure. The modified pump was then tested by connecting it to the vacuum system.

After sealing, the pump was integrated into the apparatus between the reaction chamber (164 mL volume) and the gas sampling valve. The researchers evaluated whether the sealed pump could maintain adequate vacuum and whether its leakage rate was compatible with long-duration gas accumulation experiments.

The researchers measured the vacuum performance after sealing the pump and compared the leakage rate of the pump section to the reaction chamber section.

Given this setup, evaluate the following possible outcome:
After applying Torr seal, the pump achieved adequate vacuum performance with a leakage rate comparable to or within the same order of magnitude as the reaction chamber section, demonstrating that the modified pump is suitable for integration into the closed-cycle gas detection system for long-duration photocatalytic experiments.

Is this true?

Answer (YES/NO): NO